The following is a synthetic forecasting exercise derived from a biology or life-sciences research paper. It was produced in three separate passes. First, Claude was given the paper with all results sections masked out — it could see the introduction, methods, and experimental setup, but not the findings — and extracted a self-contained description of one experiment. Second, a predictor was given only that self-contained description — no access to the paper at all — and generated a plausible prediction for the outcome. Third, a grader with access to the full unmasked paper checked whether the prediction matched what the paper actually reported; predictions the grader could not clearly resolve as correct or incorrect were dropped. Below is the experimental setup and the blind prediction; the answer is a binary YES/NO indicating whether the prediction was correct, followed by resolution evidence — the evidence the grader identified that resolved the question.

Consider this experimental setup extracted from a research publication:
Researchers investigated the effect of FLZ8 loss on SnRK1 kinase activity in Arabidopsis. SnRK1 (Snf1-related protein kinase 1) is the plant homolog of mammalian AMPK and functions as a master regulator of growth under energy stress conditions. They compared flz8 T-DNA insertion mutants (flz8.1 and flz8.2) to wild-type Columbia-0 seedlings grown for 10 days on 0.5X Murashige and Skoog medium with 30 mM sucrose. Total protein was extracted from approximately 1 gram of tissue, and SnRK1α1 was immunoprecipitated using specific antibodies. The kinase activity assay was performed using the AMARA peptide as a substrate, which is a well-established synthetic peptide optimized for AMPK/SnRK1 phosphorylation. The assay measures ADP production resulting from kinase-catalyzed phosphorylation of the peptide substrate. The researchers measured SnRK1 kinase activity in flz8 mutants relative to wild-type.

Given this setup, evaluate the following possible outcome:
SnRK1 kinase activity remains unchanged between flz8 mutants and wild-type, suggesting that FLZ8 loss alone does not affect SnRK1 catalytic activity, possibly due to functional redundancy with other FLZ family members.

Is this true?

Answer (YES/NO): NO